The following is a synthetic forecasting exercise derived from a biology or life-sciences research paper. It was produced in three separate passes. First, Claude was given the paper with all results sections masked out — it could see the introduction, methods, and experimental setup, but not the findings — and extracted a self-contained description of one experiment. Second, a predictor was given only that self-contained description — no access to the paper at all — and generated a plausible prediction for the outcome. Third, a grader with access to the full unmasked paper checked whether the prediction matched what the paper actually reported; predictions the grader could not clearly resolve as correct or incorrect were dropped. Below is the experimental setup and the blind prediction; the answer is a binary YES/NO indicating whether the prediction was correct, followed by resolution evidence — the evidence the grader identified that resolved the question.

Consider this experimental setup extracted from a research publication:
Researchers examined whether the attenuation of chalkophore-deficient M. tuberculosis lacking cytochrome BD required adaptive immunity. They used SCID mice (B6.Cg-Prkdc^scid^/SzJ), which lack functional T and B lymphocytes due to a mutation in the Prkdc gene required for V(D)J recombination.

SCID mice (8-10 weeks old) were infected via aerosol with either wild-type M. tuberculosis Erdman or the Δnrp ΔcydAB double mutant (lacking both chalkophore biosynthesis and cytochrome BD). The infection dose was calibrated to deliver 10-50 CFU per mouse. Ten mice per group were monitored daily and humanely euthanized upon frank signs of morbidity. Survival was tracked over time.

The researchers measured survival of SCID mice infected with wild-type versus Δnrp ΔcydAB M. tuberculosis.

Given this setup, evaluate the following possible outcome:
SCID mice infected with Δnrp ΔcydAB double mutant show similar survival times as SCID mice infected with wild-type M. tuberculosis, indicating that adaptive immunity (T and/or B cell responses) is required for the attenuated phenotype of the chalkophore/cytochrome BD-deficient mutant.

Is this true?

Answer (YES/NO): NO